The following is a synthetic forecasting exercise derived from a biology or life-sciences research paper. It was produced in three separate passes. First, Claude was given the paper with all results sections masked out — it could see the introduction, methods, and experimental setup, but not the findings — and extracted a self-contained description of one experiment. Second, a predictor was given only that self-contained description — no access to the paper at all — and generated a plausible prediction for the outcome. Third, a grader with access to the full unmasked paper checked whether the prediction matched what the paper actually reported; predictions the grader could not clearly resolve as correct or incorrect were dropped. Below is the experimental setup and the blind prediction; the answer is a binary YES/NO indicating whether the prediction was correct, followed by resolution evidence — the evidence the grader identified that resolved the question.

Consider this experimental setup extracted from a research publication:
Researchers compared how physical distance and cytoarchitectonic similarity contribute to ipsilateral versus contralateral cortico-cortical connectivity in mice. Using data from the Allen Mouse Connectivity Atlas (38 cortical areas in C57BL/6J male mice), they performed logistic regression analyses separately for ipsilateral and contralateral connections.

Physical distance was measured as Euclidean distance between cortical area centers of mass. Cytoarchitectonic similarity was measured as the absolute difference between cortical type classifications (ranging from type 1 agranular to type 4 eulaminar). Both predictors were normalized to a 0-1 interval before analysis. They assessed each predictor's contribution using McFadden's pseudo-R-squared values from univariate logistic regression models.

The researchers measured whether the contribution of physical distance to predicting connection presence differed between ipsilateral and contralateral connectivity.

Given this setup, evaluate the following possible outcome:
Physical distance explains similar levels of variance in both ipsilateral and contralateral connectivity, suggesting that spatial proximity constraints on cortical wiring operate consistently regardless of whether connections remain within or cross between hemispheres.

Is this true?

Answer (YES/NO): NO